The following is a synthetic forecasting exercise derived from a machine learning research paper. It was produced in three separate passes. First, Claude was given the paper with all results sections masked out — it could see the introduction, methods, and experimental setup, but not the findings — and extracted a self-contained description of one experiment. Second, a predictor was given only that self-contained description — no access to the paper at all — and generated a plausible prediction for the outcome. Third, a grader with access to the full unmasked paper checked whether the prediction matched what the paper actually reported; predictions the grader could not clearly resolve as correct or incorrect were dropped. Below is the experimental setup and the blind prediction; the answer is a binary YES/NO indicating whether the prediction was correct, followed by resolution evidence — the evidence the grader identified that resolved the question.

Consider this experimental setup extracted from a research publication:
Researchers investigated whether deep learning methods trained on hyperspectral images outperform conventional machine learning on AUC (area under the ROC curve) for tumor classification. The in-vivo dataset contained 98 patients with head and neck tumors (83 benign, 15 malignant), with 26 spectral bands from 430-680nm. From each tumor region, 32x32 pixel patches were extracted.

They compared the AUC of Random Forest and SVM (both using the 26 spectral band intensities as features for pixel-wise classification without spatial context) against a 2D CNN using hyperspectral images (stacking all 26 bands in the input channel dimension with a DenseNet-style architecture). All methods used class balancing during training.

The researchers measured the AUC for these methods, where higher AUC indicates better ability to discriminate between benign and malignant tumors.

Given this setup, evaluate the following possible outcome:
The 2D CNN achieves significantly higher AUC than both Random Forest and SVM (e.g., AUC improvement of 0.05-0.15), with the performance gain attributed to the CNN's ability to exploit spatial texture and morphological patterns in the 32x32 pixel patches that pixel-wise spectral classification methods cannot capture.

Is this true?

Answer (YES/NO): NO